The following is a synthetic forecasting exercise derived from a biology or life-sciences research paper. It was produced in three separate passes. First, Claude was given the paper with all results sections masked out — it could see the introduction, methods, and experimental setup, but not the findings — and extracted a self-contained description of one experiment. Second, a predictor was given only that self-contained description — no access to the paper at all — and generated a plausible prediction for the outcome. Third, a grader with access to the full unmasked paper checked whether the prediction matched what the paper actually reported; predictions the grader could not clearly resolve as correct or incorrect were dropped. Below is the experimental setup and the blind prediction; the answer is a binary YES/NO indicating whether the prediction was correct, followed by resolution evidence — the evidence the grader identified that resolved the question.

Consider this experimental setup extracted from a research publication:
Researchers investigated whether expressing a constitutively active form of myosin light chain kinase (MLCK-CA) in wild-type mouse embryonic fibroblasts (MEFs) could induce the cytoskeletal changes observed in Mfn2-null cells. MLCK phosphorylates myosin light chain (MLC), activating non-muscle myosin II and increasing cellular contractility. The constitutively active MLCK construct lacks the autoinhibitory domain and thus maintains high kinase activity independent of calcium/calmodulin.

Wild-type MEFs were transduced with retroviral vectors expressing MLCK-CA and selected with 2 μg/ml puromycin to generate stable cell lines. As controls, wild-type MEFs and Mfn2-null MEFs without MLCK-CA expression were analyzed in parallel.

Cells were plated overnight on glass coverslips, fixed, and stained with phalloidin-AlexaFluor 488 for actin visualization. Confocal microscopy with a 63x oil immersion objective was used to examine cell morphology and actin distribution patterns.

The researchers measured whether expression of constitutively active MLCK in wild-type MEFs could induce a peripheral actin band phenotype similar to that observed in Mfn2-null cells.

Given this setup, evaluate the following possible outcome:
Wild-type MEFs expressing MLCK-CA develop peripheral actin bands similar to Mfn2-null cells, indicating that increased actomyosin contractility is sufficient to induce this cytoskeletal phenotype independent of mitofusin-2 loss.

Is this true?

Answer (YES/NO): NO